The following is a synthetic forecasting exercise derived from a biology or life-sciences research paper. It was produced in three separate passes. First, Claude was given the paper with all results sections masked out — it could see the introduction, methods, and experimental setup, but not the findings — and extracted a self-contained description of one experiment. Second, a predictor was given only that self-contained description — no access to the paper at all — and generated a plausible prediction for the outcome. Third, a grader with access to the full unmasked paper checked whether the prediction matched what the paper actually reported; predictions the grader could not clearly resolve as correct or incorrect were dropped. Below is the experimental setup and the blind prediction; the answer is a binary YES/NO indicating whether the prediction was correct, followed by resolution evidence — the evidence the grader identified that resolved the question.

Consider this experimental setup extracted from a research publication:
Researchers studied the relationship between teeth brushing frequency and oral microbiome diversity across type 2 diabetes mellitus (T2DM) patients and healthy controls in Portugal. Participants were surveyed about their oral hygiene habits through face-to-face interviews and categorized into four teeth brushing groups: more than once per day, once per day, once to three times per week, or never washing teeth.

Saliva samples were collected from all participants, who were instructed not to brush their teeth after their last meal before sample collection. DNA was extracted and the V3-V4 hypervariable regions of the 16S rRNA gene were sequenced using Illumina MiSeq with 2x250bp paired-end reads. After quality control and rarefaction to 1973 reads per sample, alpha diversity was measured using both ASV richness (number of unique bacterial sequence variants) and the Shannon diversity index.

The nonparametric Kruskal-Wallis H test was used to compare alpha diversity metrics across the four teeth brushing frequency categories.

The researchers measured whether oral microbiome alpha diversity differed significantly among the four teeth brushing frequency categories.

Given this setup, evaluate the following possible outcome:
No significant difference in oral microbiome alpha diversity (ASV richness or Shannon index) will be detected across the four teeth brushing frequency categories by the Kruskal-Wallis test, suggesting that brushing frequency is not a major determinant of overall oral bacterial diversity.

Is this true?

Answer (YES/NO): YES